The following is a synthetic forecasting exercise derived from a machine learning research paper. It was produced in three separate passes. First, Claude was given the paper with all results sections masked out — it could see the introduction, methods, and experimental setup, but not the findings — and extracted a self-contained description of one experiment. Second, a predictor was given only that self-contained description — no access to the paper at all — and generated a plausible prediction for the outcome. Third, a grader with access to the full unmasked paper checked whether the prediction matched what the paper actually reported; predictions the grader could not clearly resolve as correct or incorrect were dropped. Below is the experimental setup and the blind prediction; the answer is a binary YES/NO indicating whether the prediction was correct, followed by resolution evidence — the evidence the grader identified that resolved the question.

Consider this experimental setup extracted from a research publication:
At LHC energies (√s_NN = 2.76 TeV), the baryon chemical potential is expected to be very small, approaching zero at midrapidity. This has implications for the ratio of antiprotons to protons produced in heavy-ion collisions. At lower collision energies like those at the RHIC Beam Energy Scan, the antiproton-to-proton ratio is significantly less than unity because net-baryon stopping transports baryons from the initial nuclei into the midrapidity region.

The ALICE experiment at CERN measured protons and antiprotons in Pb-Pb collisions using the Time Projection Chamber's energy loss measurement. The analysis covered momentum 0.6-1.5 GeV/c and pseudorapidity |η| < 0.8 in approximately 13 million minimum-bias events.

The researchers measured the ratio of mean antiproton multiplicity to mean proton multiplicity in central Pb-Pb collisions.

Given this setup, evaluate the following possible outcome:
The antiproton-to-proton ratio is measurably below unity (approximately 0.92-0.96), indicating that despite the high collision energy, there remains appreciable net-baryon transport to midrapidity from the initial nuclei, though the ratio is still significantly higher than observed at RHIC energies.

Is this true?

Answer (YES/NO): NO